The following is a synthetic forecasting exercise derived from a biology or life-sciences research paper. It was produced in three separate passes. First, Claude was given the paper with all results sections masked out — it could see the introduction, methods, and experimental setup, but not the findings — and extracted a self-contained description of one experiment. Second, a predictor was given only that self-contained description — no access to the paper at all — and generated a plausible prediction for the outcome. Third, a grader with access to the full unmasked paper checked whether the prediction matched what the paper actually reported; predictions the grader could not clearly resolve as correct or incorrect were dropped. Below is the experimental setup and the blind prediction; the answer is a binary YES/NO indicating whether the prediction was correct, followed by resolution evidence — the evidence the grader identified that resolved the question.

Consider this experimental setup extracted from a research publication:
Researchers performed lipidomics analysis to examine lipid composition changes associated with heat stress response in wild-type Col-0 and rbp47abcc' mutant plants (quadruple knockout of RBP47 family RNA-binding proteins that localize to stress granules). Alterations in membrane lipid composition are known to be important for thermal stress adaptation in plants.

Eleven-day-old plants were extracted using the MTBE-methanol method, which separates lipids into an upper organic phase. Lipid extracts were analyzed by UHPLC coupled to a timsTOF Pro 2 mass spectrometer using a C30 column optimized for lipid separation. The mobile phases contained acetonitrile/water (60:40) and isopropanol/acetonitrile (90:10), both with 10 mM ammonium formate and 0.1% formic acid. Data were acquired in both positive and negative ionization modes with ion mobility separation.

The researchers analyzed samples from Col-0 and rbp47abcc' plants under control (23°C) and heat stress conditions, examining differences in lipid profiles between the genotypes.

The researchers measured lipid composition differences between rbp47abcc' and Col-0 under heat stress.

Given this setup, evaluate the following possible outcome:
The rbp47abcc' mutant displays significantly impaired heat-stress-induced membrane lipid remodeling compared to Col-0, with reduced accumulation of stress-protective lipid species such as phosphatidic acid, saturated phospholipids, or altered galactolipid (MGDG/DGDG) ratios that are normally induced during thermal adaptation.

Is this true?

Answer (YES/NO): NO